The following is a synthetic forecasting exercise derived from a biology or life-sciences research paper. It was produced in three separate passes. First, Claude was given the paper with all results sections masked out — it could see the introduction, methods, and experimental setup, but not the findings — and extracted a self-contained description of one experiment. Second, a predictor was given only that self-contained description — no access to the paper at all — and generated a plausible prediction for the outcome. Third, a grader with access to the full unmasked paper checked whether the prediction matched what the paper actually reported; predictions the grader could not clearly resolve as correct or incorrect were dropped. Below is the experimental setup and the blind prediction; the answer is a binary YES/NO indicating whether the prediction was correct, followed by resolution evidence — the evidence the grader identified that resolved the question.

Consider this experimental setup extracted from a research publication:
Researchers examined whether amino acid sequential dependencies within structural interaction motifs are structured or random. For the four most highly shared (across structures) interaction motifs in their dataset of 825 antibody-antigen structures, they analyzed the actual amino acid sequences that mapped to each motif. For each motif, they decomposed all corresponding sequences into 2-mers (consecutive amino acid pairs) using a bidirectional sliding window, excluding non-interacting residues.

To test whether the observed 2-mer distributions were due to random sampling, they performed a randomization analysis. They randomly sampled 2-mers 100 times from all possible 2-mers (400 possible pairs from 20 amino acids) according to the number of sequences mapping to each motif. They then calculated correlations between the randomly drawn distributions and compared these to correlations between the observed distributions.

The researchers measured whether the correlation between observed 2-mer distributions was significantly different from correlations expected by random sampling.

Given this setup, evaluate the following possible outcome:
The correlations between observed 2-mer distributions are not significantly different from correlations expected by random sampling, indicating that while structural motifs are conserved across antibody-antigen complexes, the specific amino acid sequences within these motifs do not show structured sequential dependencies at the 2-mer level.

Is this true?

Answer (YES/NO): NO